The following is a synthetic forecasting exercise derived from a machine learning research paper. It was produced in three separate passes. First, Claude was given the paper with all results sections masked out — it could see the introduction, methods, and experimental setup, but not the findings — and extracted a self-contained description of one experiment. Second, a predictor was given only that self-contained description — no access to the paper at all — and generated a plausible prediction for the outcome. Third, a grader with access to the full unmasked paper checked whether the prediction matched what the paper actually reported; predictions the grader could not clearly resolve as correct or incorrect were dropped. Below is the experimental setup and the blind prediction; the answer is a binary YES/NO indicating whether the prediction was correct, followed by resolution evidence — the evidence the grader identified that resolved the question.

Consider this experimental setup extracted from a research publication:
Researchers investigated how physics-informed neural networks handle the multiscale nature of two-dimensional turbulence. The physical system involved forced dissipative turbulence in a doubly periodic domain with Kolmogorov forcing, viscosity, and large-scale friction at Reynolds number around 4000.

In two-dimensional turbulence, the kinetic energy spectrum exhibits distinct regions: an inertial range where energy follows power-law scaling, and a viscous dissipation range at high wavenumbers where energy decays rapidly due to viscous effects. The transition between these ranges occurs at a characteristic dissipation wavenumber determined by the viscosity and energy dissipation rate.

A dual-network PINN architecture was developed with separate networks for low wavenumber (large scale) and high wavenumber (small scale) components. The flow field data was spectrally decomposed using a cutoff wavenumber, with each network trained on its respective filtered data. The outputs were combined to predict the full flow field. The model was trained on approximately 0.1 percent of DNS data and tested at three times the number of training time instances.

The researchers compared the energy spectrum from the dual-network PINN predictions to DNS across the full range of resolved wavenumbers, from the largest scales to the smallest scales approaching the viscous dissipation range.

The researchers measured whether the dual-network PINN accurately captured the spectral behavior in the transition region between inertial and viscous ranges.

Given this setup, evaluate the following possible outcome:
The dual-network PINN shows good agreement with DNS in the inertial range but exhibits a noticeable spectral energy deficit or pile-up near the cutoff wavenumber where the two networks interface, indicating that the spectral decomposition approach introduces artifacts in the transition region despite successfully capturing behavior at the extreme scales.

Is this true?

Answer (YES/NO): NO